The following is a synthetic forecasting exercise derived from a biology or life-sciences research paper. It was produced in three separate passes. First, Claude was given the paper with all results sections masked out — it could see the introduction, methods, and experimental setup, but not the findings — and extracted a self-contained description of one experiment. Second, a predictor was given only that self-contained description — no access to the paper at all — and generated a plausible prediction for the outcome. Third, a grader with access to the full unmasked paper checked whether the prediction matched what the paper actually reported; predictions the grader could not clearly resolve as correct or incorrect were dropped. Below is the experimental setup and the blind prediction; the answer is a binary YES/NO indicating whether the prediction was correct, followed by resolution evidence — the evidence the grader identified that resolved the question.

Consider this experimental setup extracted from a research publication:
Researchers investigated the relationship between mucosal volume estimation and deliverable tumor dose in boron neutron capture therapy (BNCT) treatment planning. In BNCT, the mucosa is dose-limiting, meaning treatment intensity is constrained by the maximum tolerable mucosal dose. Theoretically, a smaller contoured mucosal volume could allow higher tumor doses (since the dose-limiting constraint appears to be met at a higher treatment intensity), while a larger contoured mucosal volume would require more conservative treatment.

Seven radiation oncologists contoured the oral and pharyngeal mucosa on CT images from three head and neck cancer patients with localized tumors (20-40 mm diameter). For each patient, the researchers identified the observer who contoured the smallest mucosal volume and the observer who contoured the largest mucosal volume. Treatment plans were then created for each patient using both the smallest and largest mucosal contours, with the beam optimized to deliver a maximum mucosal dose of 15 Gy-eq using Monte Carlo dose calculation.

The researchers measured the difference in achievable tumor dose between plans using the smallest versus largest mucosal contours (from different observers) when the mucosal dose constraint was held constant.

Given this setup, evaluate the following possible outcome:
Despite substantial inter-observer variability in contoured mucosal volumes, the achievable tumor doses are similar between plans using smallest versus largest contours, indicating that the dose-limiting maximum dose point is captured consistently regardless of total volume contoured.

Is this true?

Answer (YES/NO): NO